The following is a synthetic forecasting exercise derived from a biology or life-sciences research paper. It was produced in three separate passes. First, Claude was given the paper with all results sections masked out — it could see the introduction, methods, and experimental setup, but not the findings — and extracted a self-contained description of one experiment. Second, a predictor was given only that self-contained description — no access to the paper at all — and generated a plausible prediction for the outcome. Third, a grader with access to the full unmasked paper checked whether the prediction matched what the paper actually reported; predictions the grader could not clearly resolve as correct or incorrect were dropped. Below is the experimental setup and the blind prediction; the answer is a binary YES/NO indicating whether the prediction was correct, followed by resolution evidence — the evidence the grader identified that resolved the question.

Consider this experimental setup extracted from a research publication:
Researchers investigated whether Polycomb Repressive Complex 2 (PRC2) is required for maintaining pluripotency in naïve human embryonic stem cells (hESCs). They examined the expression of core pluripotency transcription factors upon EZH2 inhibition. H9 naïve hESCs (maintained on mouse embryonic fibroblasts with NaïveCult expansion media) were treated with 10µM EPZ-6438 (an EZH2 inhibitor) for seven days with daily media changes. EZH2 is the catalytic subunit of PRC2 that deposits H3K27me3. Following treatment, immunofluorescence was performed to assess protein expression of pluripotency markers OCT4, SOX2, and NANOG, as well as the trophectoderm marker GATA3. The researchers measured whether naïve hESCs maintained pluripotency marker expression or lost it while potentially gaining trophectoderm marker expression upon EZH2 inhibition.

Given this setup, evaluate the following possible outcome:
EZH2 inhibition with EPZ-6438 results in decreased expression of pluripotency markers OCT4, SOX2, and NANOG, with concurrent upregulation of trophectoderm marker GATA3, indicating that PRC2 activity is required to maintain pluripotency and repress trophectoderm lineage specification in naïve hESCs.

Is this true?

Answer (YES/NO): YES